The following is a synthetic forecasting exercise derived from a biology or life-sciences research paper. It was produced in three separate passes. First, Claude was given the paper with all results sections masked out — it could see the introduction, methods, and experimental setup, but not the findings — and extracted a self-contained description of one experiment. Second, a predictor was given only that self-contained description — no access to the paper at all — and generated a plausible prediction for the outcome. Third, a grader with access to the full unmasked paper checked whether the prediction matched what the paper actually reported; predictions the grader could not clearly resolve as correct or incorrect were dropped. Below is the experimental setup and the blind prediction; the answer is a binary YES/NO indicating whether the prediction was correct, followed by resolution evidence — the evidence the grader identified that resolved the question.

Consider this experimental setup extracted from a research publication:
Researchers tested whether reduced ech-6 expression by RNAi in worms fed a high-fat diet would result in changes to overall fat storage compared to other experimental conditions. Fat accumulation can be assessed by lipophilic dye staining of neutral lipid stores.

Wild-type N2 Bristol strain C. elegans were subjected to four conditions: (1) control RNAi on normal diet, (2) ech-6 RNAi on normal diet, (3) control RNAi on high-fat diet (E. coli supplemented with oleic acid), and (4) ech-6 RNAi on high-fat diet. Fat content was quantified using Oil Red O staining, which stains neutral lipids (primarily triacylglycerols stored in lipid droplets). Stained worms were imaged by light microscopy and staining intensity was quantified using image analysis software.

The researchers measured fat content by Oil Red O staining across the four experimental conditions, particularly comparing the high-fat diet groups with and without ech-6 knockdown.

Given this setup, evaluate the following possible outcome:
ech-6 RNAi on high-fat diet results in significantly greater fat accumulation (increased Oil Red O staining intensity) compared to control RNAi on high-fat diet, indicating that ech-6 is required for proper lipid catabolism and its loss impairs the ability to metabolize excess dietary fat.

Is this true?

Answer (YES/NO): NO